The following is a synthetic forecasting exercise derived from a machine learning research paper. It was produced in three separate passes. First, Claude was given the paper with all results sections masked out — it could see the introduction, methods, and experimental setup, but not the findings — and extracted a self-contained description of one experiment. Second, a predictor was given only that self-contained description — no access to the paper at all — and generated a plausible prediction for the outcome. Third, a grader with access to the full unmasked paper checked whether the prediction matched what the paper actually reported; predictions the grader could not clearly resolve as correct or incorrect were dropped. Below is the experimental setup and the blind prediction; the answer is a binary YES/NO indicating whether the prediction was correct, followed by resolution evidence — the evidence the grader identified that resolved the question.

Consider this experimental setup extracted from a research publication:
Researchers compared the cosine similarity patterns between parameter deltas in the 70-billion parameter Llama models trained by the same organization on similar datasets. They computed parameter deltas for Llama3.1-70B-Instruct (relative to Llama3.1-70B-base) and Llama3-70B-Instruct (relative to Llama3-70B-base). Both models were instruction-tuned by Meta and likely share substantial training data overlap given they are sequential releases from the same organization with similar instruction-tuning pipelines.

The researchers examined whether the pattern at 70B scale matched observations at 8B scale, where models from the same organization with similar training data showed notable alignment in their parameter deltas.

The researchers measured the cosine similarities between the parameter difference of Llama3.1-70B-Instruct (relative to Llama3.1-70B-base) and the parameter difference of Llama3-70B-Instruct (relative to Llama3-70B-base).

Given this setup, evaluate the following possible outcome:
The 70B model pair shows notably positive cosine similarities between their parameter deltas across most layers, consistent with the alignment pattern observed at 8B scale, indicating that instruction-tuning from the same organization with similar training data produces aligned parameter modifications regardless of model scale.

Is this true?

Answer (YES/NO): YES